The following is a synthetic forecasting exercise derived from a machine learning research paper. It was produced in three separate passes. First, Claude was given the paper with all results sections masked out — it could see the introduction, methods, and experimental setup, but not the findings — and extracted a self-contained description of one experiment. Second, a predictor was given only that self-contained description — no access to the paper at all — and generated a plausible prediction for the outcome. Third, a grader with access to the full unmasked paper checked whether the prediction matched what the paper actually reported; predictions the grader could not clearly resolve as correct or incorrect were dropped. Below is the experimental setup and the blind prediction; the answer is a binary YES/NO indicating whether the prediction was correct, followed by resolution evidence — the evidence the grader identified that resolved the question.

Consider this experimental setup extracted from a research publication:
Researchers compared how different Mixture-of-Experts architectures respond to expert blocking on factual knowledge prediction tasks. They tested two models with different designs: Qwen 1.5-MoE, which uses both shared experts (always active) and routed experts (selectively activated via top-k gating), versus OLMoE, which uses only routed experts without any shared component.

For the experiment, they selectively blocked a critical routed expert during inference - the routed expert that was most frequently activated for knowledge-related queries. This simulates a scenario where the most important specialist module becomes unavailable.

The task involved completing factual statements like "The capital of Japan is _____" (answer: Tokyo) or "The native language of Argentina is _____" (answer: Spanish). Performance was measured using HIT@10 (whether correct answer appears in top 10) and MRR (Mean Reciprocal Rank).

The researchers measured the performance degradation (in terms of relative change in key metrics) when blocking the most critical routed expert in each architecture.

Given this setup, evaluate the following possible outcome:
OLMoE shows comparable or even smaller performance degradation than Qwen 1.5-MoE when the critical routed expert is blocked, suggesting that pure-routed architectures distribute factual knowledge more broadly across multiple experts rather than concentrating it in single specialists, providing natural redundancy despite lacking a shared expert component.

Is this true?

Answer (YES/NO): NO